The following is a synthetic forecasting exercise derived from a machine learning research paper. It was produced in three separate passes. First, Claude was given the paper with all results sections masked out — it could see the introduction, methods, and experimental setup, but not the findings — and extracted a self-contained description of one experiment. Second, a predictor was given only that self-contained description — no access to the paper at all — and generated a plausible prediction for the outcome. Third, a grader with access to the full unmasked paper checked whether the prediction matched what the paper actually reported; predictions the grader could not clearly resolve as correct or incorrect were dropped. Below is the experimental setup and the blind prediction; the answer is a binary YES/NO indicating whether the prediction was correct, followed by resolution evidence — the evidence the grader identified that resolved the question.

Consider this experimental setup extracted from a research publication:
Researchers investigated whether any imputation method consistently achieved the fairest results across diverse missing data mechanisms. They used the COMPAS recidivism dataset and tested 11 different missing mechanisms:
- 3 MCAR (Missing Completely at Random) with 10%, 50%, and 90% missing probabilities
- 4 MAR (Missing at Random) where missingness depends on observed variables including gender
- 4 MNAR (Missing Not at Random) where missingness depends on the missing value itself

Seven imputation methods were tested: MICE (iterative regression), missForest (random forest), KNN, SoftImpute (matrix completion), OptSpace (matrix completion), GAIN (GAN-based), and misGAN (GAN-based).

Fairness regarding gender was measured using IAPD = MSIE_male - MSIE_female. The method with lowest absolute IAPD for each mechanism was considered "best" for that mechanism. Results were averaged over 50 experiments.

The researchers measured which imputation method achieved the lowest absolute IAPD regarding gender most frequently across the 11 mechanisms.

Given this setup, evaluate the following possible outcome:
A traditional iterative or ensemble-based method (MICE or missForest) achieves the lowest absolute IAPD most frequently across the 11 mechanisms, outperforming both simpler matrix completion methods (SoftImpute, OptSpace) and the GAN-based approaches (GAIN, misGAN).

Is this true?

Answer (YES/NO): NO